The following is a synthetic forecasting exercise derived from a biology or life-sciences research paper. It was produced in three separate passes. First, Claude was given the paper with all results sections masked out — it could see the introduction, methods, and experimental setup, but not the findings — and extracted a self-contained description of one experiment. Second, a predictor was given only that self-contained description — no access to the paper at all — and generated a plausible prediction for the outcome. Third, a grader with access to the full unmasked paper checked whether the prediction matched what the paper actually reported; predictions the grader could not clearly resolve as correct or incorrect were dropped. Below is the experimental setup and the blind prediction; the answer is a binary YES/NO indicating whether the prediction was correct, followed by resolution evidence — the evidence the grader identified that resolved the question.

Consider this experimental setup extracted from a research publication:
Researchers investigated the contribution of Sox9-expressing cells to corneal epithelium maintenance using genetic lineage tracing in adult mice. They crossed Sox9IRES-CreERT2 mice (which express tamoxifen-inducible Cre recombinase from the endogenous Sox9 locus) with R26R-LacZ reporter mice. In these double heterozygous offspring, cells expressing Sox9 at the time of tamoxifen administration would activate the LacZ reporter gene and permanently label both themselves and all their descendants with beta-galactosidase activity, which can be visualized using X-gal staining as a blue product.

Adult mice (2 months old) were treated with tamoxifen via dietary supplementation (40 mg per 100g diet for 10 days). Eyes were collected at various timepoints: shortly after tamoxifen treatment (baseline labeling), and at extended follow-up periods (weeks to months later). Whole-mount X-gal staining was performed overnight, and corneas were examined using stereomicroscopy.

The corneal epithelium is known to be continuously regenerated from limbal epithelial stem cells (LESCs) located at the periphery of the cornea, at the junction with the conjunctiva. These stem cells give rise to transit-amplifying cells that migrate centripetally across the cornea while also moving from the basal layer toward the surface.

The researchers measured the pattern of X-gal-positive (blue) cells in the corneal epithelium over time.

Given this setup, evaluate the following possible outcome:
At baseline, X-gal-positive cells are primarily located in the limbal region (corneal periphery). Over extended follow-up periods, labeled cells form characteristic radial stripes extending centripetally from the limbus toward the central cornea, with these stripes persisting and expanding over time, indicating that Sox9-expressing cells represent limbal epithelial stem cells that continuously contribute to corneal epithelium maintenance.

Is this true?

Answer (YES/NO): NO